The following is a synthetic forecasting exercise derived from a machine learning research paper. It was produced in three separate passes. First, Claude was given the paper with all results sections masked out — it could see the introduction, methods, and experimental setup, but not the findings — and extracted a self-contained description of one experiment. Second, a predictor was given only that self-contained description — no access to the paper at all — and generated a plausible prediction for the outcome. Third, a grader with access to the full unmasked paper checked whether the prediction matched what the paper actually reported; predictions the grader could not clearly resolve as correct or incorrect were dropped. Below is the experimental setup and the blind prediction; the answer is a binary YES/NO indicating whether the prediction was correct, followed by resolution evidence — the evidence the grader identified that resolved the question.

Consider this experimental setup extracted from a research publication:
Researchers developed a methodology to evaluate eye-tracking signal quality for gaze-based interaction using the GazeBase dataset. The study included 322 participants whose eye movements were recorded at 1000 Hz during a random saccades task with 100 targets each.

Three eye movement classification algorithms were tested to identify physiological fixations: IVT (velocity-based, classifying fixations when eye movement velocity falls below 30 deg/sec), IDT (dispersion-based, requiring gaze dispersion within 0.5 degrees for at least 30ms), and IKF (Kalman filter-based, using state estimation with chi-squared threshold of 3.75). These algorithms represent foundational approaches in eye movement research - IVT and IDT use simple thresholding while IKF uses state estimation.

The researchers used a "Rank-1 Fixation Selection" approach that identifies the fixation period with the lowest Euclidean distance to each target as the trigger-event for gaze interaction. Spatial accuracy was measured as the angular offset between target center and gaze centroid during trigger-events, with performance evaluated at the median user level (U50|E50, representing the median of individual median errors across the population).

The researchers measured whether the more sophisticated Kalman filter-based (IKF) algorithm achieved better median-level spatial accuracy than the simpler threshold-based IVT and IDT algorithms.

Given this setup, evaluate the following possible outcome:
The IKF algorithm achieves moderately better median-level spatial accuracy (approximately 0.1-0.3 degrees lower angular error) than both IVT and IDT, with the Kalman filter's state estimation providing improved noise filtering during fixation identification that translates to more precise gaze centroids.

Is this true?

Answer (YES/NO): NO